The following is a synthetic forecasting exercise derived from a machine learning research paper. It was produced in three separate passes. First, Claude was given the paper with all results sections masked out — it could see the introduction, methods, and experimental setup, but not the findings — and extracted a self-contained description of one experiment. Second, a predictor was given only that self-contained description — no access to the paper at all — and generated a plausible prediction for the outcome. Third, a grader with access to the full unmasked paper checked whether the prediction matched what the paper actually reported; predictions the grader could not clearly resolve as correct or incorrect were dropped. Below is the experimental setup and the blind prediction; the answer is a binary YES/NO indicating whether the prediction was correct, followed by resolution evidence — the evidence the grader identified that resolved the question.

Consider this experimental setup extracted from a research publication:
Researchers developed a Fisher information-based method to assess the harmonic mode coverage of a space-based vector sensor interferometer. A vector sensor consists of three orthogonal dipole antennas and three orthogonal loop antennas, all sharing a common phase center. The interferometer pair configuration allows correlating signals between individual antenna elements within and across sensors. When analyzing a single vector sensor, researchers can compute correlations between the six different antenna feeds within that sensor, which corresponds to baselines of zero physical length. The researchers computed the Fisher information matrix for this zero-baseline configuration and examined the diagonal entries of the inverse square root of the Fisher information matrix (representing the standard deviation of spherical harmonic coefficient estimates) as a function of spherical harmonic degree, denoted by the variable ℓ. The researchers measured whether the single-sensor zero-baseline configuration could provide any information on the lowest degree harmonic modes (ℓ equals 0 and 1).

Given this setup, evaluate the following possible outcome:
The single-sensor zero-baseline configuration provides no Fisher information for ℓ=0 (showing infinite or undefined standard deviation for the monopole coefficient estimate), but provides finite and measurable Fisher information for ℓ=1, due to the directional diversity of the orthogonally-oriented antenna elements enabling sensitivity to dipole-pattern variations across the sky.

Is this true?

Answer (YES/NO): NO